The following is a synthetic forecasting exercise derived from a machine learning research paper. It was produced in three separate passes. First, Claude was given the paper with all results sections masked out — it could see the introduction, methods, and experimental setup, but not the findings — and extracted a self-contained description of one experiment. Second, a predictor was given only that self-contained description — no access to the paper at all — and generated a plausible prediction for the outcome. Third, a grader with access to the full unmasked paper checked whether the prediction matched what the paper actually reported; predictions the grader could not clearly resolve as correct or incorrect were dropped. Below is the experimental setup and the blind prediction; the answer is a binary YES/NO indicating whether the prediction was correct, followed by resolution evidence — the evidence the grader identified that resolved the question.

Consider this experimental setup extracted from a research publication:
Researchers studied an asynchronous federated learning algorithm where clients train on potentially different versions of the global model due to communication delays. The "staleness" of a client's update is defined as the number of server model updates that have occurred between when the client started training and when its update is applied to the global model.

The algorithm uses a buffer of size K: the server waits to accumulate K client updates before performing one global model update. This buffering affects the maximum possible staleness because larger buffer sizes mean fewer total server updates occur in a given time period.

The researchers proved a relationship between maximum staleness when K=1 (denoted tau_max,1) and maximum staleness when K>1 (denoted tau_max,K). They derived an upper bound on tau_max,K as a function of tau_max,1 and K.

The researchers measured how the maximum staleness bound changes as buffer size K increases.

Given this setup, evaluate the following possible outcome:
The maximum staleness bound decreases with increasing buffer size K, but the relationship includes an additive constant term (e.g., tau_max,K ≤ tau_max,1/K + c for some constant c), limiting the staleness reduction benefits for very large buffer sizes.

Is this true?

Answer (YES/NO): NO